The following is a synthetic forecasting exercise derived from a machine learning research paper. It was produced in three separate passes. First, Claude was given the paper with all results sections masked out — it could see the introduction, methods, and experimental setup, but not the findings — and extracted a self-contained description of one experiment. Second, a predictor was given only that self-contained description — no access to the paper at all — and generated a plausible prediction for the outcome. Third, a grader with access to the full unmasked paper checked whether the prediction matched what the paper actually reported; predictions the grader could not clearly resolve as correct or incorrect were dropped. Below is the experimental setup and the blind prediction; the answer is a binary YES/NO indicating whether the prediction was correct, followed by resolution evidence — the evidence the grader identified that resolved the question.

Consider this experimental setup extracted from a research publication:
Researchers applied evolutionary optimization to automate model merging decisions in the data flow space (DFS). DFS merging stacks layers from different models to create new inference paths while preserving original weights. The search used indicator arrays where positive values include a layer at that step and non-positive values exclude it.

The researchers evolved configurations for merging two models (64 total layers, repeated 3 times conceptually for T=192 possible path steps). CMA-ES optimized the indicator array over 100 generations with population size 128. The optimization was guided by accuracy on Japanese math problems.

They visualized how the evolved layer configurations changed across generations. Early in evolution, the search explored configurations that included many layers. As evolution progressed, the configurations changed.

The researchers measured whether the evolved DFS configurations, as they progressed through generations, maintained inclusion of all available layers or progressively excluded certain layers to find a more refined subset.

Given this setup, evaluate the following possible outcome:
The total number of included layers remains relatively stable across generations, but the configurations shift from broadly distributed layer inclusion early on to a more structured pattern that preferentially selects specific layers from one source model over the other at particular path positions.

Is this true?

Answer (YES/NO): NO